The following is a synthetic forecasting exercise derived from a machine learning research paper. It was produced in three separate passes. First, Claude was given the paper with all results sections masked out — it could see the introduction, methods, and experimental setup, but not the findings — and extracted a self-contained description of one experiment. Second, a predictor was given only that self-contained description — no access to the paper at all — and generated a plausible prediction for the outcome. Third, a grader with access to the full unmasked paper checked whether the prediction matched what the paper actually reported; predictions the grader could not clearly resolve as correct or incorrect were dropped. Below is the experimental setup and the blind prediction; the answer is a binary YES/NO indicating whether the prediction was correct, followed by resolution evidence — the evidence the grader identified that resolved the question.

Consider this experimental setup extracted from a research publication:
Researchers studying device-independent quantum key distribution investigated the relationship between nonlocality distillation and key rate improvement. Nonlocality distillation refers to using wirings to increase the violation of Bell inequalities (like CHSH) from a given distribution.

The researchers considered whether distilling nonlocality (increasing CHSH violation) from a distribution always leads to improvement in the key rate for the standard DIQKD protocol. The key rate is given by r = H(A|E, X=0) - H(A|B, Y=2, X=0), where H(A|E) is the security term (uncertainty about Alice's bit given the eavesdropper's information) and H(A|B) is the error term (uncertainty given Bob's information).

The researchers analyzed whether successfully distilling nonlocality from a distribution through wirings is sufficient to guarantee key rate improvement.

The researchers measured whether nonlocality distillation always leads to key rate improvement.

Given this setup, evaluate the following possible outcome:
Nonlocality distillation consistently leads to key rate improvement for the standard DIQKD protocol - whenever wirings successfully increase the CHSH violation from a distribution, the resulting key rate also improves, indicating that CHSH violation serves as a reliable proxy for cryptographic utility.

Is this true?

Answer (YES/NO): NO